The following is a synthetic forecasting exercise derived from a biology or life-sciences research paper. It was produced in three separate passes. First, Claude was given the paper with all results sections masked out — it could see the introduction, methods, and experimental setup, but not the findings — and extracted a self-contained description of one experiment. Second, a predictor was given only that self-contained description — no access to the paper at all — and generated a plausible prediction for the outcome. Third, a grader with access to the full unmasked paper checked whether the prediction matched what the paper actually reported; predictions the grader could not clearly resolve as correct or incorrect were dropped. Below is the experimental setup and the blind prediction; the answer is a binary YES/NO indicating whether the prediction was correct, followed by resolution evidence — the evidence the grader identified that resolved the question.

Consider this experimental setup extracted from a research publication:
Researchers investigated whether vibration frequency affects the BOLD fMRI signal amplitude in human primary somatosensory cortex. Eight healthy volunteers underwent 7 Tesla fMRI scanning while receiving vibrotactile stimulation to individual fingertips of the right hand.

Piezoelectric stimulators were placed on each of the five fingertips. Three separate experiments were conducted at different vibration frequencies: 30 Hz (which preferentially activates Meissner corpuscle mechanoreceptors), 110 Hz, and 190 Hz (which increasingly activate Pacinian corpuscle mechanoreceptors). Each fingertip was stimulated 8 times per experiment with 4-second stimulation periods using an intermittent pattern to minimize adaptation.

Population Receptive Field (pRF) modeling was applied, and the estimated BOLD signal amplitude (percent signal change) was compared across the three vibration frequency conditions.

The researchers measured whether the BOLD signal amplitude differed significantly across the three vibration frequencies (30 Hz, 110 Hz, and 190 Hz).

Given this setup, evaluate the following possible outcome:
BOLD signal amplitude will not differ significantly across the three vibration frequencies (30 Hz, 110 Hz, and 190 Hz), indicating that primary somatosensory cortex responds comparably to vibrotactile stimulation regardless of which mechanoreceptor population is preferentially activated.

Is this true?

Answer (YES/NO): YES